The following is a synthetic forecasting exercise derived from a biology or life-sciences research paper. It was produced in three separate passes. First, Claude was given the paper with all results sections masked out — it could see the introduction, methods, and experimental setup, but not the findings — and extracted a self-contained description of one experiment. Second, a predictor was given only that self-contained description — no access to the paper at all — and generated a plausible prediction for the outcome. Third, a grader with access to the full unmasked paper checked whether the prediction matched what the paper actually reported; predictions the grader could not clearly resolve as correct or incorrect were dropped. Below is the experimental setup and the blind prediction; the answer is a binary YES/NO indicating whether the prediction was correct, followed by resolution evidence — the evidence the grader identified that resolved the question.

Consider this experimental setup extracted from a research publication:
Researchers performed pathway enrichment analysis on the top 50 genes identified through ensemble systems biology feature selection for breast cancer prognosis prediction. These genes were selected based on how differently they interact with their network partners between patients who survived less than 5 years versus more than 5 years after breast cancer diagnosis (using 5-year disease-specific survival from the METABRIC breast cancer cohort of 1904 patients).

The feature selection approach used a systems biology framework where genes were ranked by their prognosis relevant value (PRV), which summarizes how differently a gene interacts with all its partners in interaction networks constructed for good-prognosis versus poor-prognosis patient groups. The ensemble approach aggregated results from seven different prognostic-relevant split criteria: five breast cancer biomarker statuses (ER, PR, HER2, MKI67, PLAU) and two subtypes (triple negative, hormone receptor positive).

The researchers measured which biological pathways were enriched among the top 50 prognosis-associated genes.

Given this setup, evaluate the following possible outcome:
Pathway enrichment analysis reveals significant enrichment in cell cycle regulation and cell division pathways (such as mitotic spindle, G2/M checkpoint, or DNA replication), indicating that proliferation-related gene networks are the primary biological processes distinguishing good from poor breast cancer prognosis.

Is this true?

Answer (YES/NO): NO